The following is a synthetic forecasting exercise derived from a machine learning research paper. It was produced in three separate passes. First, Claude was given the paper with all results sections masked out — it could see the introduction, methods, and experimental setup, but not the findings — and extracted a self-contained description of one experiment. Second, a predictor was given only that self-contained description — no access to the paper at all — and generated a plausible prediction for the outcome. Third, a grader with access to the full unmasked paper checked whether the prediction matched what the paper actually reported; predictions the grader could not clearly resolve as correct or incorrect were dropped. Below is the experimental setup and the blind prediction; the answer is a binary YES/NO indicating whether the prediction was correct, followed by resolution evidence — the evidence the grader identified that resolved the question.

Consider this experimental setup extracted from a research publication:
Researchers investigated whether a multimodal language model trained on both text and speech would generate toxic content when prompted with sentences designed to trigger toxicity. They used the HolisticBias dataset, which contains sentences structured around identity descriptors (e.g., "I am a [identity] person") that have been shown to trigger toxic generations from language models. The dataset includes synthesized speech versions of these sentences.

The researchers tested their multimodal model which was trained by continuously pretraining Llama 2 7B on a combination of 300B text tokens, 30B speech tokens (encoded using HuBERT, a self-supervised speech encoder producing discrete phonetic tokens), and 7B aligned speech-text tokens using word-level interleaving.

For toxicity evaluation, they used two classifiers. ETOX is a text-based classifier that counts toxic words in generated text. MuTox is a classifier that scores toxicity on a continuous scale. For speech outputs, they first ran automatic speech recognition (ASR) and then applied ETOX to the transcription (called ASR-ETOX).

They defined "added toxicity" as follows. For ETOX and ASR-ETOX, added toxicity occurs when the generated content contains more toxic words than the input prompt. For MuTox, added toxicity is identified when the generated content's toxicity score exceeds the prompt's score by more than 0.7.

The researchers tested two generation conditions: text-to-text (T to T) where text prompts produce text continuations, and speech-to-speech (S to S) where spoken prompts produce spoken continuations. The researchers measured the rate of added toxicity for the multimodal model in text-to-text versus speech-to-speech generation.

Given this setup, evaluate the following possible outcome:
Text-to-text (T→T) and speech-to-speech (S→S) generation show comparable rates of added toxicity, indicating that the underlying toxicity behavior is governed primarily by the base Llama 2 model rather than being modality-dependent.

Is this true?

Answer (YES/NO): NO